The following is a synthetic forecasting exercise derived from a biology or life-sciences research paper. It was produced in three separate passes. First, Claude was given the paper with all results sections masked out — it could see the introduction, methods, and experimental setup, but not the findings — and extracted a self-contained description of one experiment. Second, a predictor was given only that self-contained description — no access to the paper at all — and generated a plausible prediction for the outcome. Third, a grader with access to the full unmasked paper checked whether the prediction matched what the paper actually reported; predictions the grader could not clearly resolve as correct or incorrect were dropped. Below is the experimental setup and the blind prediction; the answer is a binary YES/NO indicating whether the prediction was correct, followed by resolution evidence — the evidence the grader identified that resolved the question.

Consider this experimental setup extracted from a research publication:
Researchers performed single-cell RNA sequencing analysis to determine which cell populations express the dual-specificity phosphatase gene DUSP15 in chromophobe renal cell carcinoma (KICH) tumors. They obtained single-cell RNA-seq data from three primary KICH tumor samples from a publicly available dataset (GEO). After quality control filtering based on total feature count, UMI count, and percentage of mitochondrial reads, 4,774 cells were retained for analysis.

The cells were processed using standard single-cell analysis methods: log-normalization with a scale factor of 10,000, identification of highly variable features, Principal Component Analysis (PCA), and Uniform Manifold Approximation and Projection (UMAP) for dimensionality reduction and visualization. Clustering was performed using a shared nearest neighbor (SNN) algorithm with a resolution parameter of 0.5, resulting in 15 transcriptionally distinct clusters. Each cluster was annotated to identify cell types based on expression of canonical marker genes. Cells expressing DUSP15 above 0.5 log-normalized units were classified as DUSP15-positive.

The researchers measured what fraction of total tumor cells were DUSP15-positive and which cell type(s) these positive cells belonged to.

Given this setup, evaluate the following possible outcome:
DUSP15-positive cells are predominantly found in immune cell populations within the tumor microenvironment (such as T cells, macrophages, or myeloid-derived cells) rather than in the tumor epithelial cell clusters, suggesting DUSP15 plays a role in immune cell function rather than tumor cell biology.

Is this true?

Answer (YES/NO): NO